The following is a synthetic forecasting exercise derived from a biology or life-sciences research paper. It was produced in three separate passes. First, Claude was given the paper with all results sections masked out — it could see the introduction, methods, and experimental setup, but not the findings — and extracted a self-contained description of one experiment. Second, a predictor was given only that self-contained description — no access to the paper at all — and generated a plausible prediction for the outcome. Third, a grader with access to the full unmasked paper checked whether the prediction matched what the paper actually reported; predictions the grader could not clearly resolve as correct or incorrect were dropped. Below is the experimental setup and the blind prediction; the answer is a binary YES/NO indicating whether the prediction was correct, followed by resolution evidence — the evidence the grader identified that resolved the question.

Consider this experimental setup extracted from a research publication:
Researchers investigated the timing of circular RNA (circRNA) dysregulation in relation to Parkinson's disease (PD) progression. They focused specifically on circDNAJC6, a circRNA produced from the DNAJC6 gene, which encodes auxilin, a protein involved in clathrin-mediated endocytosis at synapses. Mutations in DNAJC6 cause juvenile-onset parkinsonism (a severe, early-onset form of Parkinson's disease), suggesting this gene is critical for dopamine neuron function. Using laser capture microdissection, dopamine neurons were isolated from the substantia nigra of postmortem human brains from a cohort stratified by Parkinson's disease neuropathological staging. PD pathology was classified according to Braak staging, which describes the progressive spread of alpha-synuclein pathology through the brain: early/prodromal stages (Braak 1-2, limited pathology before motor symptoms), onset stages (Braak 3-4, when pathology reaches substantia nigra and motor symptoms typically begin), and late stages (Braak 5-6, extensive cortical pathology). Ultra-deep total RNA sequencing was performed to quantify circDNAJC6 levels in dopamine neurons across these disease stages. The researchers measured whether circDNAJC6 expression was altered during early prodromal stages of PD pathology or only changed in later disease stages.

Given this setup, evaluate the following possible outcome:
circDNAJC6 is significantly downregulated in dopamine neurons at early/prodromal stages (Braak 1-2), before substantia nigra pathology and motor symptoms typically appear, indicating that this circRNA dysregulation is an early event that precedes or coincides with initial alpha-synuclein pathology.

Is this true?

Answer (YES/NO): NO